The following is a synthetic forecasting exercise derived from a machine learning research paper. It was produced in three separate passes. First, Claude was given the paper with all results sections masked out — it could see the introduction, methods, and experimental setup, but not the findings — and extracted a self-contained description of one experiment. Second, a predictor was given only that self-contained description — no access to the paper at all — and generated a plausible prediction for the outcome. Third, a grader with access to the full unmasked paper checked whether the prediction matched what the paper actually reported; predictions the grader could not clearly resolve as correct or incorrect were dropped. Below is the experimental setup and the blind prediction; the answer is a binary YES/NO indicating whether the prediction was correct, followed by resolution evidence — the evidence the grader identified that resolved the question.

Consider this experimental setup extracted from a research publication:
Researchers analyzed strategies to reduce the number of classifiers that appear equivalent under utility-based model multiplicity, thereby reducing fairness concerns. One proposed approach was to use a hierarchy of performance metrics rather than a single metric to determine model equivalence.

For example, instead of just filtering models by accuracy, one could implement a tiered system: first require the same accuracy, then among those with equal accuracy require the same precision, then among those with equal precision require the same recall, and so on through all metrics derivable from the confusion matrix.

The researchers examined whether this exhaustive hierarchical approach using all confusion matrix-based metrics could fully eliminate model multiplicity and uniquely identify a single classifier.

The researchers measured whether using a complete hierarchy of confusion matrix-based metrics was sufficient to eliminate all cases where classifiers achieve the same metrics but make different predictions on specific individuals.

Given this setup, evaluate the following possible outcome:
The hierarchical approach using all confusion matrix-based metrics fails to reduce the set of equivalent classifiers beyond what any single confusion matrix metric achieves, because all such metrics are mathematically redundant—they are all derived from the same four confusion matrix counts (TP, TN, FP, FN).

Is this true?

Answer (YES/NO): NO